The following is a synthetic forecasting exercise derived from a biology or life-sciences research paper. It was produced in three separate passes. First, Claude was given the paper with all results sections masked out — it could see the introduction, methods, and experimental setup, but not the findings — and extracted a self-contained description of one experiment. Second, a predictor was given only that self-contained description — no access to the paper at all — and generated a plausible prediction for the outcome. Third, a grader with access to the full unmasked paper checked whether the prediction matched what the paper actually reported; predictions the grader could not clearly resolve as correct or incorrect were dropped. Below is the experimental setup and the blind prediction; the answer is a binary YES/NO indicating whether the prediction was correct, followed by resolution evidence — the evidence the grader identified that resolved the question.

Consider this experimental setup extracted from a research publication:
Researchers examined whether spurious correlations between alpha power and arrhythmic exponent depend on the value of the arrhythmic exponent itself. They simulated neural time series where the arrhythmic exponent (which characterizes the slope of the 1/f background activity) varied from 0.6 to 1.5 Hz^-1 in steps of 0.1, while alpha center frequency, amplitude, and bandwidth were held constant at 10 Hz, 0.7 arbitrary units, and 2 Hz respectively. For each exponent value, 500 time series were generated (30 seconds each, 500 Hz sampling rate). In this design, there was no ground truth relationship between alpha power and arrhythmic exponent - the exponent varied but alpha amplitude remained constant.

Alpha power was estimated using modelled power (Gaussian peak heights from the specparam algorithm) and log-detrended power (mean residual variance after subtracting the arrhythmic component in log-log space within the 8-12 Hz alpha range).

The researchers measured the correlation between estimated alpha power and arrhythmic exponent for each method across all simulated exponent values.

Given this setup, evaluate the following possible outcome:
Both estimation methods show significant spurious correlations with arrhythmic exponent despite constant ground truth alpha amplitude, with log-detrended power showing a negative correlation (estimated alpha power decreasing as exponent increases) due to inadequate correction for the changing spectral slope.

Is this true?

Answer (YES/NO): NO